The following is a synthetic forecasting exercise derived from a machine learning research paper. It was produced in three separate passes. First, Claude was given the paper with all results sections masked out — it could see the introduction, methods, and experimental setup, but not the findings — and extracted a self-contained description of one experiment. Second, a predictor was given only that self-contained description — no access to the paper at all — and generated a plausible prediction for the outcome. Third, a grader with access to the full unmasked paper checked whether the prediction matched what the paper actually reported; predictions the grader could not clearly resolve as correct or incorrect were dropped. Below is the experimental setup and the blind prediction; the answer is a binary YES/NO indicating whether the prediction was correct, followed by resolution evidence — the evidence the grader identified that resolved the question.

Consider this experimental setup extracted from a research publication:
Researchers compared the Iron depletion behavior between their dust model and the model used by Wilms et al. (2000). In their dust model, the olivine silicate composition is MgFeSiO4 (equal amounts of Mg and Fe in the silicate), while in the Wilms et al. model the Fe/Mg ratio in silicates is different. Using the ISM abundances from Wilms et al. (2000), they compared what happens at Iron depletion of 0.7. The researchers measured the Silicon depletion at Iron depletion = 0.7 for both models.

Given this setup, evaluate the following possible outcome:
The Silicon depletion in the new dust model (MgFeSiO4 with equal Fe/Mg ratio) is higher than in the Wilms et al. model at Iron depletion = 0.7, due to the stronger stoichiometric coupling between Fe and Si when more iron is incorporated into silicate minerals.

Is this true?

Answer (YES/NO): YES